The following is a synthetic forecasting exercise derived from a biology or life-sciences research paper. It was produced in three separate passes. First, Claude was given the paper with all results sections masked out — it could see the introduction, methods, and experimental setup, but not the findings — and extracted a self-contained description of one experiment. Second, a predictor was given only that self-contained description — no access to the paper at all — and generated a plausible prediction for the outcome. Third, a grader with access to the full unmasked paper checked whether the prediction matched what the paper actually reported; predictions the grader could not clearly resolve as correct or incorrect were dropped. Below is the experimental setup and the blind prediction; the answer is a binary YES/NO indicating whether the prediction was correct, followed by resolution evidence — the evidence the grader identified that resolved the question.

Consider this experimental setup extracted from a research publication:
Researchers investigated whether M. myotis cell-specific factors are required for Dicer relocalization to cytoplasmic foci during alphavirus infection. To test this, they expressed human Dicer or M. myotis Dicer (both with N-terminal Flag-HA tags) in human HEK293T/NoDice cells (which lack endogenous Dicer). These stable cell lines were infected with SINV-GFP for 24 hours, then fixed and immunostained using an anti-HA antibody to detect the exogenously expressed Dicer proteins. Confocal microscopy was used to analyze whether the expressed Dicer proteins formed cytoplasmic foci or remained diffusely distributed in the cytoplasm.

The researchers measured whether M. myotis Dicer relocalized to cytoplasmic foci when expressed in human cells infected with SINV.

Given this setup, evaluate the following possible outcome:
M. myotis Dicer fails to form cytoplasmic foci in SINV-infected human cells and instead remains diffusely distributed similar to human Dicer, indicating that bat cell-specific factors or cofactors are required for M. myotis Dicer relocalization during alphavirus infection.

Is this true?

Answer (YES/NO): YES